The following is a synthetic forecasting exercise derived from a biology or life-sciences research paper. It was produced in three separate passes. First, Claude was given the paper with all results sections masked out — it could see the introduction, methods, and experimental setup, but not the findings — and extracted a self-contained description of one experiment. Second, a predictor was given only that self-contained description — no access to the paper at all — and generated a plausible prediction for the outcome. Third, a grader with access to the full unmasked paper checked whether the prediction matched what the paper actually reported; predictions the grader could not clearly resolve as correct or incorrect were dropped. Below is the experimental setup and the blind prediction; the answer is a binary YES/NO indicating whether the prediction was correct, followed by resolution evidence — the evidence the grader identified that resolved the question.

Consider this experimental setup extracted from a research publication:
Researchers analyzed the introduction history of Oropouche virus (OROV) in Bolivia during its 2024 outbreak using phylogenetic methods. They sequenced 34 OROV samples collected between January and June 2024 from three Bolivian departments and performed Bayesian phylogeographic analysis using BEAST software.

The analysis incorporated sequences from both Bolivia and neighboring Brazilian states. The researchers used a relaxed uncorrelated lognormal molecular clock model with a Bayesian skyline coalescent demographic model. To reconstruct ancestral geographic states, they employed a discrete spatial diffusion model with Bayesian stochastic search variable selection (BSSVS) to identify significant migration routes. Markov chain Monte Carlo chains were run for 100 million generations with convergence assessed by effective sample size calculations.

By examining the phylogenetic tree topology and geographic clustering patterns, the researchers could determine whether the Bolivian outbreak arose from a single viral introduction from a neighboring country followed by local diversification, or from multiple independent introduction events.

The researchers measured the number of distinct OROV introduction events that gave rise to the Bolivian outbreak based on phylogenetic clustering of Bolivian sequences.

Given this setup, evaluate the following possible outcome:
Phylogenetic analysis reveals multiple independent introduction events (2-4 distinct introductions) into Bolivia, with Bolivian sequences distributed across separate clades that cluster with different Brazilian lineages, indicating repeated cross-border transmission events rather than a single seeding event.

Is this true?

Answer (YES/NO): NO